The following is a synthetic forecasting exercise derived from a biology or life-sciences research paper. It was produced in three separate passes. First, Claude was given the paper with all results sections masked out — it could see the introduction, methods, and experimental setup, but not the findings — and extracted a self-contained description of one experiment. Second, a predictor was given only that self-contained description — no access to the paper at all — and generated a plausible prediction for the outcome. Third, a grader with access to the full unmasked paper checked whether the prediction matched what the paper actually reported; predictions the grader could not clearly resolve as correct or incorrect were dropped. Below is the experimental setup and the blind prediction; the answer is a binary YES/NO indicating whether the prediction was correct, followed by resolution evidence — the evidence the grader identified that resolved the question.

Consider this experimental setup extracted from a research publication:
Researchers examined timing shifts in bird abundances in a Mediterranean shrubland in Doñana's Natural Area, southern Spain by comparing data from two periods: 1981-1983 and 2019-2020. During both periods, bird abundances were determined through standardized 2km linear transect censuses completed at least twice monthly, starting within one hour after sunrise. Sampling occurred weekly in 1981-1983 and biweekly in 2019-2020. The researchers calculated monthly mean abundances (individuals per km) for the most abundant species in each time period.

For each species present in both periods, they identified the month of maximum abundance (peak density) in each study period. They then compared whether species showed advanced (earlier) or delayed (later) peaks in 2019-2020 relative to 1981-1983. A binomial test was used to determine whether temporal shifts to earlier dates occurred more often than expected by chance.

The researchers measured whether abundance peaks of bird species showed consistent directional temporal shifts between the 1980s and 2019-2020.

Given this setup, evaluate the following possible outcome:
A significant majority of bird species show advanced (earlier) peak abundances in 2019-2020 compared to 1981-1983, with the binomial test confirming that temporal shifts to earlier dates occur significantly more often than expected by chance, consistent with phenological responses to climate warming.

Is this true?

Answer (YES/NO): YES